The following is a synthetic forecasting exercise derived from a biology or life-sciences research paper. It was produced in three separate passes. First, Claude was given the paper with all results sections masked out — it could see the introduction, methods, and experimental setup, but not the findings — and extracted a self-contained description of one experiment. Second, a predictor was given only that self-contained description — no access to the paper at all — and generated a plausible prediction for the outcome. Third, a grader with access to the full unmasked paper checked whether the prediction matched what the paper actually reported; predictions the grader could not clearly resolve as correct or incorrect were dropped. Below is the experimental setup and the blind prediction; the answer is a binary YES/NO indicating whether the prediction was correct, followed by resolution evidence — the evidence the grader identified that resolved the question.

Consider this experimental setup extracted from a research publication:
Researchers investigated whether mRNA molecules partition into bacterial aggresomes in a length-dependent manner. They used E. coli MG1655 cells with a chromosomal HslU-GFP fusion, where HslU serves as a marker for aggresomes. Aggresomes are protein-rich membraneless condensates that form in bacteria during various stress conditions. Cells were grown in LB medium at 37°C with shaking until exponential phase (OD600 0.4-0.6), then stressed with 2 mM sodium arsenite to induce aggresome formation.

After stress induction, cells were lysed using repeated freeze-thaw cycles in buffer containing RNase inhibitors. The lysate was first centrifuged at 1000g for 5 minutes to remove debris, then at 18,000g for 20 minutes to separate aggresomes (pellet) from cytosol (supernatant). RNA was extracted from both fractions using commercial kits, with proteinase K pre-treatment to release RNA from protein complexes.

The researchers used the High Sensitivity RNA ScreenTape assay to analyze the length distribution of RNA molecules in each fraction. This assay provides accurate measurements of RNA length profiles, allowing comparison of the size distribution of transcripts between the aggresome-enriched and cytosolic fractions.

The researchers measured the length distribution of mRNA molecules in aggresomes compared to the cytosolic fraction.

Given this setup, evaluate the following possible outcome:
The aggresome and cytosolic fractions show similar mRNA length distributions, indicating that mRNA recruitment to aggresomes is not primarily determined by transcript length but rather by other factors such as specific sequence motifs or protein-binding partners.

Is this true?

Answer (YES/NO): NO